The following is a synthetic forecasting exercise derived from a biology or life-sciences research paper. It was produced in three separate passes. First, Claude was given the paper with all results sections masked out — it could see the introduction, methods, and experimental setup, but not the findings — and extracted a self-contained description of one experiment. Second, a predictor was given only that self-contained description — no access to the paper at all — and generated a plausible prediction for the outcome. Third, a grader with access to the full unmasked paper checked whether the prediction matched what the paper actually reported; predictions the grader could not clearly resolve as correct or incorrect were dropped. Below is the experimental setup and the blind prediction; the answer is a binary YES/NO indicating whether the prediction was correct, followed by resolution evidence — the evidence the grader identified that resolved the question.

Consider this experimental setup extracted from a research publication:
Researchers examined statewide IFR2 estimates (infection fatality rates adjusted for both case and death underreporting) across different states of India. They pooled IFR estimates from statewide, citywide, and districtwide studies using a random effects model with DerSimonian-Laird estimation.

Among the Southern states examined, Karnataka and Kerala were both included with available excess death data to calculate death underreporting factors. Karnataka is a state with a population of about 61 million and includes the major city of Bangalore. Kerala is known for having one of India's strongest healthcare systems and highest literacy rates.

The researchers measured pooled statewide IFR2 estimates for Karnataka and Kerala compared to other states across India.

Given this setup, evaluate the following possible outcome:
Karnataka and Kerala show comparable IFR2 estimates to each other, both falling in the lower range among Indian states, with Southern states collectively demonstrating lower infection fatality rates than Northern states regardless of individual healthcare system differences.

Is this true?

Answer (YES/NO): NO